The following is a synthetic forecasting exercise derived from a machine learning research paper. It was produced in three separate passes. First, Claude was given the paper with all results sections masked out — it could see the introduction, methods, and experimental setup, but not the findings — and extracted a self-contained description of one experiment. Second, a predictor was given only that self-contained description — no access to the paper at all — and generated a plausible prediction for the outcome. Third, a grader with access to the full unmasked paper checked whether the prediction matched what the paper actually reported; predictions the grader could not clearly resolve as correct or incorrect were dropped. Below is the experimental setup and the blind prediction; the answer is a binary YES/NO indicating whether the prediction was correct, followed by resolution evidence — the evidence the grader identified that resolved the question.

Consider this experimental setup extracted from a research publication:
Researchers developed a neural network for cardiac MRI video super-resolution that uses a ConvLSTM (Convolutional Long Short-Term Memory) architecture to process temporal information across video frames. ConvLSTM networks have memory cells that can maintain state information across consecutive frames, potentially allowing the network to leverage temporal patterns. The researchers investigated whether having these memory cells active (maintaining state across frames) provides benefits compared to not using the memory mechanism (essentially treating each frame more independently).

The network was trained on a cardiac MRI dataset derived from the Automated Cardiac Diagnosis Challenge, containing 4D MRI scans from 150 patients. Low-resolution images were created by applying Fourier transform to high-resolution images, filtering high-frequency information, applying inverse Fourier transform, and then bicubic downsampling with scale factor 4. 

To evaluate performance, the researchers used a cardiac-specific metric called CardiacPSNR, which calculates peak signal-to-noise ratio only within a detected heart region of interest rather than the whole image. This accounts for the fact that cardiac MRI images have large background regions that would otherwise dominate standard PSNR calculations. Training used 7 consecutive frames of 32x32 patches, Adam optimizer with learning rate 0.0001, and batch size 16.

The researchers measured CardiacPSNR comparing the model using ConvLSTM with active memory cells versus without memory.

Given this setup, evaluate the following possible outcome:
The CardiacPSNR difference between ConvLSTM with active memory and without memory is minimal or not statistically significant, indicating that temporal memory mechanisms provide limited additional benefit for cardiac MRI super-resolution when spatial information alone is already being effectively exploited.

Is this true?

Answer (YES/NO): NO